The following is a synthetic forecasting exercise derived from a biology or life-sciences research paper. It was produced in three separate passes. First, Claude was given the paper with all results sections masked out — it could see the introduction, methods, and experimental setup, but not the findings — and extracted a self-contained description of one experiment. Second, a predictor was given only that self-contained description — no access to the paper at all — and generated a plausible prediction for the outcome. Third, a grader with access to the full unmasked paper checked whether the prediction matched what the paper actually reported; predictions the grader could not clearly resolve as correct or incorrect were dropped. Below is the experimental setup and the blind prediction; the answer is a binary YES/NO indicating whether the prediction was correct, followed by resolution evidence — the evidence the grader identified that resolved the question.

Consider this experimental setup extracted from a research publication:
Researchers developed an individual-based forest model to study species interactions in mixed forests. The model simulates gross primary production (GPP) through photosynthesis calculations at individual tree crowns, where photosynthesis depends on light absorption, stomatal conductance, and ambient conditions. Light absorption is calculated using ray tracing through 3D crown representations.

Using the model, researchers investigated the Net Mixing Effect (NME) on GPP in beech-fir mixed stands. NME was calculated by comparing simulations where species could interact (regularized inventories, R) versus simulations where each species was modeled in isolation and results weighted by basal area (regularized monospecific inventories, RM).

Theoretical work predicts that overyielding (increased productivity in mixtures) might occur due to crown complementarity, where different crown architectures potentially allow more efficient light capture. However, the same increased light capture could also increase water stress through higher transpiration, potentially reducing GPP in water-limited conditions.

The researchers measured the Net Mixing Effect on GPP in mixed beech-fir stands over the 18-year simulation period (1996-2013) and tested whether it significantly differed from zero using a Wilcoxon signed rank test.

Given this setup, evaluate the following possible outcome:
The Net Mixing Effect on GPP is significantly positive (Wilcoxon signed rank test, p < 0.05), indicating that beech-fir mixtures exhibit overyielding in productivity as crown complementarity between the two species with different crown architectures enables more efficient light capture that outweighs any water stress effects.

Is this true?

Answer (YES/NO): YES